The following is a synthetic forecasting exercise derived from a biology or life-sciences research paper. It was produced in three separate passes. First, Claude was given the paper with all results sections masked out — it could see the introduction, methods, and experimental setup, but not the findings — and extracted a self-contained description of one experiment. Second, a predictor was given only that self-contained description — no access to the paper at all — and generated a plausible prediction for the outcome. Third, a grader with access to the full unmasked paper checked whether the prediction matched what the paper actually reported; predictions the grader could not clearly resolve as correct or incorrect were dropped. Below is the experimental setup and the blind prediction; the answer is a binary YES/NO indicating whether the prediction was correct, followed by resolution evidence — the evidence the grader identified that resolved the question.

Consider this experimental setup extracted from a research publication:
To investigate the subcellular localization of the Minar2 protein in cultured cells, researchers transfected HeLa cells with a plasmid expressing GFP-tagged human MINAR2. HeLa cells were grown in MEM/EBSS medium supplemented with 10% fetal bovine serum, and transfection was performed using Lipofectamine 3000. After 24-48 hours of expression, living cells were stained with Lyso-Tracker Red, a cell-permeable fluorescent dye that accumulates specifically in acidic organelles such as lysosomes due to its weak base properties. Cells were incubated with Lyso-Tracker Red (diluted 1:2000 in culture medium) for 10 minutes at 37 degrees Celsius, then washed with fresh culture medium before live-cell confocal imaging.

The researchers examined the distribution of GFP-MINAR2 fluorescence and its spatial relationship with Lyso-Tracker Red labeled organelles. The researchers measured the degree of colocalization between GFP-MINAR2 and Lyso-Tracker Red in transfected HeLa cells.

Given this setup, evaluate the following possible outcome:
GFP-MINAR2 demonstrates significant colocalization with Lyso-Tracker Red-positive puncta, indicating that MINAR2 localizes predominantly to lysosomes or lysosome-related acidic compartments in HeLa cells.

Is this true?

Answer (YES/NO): YES